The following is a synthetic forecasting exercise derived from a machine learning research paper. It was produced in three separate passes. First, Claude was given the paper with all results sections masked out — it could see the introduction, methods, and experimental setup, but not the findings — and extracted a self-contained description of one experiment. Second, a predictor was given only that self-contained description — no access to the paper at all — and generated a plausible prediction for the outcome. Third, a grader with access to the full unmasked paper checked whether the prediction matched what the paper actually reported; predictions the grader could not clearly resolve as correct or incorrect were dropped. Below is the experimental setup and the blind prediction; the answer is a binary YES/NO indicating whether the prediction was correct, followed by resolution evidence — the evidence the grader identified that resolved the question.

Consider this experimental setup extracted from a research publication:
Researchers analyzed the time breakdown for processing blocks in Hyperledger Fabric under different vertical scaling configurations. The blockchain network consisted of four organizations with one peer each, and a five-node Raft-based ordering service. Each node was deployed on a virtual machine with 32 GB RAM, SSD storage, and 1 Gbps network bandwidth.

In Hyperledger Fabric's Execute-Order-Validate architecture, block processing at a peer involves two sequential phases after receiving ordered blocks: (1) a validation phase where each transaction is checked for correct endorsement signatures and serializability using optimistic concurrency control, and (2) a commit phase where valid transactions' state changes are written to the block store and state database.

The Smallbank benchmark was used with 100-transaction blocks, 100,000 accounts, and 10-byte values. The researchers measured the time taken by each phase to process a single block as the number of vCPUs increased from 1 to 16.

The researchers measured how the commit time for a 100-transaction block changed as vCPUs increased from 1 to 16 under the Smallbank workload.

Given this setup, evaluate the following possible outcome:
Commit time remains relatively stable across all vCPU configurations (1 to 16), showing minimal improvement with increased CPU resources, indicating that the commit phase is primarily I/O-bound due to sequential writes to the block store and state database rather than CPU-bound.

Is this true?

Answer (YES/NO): NO